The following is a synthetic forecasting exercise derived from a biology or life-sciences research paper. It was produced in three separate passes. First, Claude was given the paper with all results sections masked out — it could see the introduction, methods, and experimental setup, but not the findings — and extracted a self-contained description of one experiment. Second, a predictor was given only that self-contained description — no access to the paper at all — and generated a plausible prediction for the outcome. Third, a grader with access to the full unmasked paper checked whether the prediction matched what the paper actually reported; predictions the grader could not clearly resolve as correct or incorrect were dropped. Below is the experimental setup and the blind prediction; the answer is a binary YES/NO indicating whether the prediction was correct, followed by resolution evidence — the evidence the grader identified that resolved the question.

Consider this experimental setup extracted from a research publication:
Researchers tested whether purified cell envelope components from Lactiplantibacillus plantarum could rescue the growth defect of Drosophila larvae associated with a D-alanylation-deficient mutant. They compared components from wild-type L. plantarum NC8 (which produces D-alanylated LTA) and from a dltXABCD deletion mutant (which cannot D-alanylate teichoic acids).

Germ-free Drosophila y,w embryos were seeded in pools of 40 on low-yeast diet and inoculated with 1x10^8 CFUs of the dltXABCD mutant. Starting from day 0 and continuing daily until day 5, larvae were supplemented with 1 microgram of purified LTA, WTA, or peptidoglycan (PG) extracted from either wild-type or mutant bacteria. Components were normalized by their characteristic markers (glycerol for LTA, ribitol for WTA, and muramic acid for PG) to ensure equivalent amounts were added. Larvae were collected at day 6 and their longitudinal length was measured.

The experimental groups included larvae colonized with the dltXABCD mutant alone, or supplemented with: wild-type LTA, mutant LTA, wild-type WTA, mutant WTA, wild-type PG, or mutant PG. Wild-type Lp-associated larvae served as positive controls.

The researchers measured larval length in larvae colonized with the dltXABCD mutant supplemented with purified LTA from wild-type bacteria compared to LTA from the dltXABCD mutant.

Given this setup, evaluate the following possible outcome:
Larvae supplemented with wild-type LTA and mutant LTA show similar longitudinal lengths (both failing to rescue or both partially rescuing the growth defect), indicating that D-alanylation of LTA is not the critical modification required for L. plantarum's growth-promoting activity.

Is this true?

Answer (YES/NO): NO